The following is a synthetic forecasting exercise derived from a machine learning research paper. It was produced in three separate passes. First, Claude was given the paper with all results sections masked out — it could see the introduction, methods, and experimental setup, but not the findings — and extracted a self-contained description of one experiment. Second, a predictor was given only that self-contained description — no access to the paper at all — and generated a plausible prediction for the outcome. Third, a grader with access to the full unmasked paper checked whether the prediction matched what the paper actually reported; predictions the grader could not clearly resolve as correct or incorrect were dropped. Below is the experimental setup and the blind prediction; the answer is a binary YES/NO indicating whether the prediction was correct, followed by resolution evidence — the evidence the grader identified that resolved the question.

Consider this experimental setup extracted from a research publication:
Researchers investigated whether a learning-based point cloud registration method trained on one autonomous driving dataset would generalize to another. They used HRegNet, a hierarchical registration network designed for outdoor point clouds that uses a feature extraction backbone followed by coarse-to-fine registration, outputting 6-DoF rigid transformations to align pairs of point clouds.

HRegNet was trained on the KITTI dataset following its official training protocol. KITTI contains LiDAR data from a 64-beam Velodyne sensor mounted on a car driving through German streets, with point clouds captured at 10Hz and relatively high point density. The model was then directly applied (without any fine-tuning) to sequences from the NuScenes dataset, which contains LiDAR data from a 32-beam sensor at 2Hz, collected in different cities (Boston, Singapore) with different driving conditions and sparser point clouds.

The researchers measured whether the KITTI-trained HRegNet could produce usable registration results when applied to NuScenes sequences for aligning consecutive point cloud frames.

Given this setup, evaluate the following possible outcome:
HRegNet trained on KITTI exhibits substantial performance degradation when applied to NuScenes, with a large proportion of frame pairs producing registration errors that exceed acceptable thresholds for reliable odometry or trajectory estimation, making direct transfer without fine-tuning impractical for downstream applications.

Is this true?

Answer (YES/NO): YES